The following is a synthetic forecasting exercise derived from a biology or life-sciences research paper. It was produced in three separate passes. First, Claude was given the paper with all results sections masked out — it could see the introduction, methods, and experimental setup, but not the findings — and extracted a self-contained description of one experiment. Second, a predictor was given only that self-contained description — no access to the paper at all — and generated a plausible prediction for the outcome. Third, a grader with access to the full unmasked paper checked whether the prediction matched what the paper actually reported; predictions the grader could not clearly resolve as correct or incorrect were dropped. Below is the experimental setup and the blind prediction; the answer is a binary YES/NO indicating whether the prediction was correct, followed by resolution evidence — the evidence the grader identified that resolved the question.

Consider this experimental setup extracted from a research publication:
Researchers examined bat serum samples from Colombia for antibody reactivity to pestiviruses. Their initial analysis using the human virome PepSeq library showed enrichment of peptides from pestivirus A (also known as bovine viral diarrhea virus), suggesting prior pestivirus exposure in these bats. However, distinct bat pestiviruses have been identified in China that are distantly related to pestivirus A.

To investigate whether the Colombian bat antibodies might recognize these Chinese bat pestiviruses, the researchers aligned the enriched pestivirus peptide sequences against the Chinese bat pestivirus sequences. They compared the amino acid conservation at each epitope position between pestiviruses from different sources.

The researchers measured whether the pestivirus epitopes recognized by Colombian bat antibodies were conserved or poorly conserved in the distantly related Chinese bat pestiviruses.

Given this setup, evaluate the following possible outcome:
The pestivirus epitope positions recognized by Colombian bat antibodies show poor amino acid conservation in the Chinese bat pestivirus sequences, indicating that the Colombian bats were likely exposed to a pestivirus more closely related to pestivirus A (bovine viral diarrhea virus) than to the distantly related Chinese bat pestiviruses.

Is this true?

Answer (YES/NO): NO